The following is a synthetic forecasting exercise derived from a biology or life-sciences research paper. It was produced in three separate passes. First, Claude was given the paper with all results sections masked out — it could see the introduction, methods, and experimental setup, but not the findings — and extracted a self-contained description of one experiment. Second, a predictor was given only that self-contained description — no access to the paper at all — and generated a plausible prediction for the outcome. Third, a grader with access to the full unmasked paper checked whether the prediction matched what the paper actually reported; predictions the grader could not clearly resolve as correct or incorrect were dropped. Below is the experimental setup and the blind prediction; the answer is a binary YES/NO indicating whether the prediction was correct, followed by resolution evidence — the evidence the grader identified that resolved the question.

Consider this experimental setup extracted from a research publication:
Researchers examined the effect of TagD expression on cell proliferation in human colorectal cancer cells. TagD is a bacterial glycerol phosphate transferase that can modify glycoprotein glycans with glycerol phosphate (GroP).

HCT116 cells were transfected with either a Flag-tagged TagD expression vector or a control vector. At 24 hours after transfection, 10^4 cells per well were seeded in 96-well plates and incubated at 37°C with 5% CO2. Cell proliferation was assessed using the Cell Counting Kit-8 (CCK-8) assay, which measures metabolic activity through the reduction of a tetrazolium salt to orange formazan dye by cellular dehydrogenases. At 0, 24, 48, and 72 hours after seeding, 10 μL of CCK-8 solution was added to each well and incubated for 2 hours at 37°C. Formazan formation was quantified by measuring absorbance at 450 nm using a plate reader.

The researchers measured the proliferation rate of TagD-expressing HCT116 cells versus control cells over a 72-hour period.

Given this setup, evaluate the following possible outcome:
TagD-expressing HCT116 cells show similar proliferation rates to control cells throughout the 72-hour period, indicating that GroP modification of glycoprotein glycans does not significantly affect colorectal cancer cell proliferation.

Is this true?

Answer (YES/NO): YES